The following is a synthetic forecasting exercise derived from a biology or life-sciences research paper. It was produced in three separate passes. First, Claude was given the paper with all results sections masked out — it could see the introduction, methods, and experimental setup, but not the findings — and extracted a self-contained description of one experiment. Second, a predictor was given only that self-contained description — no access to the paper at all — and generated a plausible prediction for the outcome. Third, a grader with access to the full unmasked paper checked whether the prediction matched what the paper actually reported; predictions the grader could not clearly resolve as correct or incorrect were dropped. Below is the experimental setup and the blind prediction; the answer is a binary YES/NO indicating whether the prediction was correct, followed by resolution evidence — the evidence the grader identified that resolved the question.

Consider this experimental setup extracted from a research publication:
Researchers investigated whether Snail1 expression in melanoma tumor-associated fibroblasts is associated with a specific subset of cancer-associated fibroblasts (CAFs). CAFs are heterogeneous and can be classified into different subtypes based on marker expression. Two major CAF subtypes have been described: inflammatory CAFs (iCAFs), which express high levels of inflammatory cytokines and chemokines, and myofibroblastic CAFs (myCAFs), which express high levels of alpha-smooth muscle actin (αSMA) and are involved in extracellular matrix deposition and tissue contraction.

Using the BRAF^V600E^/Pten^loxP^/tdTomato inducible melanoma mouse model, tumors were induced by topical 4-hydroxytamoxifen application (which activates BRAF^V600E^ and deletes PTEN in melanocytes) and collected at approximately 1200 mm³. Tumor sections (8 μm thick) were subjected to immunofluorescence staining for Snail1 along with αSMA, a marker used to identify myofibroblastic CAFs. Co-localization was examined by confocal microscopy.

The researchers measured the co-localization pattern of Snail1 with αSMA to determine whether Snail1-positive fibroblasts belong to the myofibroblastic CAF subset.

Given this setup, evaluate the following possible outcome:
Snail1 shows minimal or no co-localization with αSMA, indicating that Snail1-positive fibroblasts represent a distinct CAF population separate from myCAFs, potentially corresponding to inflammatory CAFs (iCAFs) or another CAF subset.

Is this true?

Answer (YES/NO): NO